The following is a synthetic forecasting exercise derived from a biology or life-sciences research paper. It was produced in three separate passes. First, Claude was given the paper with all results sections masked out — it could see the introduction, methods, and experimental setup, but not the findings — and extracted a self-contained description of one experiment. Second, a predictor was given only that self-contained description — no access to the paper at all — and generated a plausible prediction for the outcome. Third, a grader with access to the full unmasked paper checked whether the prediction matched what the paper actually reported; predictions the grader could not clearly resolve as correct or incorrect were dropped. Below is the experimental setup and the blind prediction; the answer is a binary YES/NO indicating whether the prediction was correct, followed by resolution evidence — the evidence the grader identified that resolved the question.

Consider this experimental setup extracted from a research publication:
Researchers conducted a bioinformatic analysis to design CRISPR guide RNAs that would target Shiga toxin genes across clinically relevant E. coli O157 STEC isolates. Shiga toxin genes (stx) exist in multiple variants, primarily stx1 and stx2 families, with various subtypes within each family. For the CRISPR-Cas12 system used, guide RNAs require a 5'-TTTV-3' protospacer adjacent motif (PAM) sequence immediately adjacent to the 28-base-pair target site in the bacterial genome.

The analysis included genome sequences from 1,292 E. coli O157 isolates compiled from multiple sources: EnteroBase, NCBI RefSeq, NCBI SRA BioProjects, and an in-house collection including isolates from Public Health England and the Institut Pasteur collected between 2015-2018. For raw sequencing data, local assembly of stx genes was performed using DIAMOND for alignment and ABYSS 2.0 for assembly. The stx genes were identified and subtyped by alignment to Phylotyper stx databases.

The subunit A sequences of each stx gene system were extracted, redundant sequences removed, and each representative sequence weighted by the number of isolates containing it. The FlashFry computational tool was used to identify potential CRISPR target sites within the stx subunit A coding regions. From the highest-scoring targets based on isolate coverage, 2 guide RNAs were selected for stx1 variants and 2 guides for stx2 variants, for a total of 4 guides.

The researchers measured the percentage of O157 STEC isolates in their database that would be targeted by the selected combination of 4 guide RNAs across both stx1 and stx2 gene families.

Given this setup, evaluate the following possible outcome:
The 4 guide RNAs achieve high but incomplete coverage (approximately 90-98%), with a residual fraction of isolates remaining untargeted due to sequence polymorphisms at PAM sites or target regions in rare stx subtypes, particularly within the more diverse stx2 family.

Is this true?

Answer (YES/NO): NO